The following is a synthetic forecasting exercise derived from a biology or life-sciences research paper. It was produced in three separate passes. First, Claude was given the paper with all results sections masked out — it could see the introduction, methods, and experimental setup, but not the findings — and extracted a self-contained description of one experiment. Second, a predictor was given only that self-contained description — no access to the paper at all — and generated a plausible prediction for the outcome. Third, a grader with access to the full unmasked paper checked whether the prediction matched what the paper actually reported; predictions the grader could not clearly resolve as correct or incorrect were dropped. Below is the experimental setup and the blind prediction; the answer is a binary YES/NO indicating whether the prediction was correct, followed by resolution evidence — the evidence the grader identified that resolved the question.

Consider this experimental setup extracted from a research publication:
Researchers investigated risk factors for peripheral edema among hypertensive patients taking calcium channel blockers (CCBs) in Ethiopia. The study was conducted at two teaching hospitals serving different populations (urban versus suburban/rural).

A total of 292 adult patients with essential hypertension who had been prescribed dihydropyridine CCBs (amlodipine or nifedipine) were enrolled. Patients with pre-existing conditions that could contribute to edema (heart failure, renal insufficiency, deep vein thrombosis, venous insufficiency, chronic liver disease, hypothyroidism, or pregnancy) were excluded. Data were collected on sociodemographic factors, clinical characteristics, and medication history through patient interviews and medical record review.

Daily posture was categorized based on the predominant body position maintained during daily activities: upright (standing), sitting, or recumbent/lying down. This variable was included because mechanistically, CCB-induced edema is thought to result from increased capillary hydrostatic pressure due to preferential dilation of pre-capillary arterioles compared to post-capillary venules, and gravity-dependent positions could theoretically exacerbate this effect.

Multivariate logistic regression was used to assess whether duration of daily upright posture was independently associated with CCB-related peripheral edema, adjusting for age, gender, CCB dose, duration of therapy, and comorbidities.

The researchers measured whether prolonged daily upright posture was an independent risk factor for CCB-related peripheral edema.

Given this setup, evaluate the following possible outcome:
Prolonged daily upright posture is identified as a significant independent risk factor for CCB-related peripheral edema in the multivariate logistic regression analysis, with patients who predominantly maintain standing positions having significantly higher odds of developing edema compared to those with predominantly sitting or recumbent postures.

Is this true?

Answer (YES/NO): YES